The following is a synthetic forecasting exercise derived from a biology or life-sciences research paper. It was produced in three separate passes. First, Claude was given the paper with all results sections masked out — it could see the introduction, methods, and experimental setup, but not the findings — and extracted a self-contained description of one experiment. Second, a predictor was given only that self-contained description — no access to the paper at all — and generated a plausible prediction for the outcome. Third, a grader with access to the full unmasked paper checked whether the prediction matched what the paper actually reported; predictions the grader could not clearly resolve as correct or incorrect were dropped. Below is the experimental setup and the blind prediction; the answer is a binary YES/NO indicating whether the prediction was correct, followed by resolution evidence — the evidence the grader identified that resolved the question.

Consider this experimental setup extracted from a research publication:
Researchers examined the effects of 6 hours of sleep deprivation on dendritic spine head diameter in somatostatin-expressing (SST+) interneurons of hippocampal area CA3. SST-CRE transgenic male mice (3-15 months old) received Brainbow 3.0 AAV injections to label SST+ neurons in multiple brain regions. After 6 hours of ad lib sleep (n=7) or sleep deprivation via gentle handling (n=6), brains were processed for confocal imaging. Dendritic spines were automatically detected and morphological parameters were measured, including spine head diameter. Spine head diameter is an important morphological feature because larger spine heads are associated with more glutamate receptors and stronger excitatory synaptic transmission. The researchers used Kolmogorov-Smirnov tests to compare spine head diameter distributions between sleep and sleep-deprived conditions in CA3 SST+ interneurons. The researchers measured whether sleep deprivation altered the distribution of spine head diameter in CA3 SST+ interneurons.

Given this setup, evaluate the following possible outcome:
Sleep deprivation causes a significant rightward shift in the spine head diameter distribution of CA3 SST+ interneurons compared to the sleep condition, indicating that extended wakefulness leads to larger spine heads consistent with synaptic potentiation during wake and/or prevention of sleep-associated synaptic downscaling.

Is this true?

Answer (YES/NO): YES